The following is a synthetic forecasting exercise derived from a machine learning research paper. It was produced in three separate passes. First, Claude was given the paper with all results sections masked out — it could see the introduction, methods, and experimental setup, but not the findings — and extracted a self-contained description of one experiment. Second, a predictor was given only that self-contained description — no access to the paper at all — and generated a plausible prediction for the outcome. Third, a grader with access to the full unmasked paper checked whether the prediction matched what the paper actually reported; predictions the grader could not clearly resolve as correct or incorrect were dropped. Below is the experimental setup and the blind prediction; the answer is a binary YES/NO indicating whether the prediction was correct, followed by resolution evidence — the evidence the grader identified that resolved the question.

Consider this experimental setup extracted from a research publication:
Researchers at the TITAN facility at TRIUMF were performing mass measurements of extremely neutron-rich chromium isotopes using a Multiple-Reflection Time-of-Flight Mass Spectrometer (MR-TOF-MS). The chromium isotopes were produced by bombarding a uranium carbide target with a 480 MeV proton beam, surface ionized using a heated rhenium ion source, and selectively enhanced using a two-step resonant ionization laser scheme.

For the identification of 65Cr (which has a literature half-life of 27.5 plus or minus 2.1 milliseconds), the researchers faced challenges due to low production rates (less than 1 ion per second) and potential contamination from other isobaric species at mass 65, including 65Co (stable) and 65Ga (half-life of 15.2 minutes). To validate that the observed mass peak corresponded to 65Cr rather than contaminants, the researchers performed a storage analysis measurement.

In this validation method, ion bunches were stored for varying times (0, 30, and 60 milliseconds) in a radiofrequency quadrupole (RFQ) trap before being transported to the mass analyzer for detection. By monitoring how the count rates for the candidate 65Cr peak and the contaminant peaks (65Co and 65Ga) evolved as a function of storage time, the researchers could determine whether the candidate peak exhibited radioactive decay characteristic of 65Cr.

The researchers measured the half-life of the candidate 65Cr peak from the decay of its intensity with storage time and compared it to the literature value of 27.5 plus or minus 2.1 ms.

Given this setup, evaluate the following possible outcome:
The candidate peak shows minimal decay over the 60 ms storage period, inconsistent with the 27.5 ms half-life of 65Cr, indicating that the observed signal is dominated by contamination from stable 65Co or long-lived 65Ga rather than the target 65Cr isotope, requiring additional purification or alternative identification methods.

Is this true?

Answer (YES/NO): NO